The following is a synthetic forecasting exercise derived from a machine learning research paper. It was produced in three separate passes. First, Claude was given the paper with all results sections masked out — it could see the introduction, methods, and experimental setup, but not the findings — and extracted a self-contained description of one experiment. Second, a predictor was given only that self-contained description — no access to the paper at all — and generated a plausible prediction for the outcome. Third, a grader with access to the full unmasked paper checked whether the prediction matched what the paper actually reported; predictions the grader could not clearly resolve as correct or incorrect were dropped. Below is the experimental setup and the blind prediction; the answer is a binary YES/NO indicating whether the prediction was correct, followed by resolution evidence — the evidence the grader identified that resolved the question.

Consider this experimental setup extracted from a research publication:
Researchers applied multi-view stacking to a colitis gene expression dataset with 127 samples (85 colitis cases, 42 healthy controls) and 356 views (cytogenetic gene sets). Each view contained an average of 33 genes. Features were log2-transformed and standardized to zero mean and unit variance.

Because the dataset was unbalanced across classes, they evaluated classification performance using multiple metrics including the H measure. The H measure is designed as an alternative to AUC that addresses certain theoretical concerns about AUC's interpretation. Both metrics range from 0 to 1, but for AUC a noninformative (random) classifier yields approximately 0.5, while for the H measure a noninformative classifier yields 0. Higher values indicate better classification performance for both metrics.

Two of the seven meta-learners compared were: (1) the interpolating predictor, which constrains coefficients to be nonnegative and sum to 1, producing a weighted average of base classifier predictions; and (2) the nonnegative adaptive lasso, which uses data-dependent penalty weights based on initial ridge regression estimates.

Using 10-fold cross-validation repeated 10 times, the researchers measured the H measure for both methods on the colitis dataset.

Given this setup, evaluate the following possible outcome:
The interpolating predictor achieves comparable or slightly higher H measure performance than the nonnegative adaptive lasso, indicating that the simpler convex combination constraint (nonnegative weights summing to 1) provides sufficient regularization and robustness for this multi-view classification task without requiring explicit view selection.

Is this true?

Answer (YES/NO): NO